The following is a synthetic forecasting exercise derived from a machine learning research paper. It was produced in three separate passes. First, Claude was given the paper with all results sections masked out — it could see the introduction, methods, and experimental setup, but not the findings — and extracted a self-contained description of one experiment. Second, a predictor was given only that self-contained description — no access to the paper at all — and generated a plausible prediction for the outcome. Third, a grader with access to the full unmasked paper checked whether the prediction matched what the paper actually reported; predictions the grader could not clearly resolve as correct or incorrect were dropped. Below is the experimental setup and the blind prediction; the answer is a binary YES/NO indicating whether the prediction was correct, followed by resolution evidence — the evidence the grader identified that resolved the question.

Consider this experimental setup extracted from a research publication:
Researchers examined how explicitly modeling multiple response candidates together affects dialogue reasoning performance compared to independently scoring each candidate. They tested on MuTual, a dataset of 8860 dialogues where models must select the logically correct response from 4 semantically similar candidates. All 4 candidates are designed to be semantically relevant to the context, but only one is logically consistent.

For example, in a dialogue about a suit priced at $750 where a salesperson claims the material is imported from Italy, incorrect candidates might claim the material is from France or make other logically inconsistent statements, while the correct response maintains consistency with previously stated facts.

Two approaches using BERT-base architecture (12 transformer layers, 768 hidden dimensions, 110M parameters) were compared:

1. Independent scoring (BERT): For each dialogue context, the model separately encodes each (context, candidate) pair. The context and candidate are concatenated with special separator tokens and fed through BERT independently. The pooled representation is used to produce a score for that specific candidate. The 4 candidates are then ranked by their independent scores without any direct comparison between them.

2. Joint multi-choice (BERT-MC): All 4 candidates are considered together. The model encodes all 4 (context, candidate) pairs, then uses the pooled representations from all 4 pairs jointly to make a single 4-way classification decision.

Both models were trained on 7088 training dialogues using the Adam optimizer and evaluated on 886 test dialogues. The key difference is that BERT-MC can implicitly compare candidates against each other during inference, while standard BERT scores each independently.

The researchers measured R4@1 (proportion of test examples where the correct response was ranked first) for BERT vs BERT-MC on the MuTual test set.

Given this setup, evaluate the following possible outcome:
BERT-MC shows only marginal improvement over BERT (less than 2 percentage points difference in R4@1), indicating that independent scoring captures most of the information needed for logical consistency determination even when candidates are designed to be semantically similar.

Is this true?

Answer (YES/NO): YES